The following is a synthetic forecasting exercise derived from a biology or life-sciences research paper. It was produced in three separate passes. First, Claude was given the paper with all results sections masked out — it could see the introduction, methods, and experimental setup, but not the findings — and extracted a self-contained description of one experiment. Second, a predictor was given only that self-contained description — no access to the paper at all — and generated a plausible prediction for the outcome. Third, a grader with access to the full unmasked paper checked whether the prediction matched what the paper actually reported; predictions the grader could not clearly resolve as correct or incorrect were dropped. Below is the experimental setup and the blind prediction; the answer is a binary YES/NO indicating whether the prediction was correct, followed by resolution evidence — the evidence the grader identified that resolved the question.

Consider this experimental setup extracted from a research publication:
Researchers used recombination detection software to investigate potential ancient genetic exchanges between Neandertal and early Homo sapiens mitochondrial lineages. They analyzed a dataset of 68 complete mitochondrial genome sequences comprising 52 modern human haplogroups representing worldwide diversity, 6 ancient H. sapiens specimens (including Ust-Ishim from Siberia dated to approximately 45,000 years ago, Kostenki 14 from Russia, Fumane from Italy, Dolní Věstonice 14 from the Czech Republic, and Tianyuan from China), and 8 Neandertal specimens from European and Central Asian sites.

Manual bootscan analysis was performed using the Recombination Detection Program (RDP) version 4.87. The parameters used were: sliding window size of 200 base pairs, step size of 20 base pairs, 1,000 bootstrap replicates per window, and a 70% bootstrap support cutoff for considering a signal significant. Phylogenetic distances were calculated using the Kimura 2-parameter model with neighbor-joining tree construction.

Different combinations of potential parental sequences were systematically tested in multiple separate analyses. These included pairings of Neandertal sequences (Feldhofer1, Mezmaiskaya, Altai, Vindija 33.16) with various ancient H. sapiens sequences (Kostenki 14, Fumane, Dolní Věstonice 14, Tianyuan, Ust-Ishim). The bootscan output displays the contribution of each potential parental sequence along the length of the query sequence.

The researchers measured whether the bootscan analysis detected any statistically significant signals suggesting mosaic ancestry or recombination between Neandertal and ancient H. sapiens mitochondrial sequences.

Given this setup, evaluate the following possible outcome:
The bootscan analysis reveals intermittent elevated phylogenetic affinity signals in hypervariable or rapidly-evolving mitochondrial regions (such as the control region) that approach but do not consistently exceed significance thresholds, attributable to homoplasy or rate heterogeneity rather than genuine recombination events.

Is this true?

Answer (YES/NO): NO